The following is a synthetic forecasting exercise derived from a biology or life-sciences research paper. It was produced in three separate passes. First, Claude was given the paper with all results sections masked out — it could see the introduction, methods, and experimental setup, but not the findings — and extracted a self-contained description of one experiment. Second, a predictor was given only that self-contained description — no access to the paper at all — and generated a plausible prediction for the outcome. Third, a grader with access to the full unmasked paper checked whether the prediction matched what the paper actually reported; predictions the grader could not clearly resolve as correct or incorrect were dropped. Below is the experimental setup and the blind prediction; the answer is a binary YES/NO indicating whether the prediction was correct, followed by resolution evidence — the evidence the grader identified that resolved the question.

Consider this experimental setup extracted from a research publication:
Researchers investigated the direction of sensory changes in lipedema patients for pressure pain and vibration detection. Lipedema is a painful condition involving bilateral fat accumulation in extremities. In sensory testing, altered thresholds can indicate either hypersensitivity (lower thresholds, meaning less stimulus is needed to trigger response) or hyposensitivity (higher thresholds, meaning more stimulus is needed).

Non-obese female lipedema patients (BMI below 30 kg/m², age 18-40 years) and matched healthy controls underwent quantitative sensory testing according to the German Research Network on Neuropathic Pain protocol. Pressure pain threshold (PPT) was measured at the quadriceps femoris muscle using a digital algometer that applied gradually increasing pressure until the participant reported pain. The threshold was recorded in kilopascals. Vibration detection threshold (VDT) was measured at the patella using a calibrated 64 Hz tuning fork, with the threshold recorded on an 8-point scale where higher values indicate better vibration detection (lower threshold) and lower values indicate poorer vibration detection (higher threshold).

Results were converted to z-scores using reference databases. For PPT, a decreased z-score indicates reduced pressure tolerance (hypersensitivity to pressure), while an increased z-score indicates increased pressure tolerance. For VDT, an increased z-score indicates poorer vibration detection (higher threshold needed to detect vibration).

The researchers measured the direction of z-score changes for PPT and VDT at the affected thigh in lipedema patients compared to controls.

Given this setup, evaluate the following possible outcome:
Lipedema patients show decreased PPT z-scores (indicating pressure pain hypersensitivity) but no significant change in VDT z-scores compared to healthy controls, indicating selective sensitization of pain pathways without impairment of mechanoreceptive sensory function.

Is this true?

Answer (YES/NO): NO